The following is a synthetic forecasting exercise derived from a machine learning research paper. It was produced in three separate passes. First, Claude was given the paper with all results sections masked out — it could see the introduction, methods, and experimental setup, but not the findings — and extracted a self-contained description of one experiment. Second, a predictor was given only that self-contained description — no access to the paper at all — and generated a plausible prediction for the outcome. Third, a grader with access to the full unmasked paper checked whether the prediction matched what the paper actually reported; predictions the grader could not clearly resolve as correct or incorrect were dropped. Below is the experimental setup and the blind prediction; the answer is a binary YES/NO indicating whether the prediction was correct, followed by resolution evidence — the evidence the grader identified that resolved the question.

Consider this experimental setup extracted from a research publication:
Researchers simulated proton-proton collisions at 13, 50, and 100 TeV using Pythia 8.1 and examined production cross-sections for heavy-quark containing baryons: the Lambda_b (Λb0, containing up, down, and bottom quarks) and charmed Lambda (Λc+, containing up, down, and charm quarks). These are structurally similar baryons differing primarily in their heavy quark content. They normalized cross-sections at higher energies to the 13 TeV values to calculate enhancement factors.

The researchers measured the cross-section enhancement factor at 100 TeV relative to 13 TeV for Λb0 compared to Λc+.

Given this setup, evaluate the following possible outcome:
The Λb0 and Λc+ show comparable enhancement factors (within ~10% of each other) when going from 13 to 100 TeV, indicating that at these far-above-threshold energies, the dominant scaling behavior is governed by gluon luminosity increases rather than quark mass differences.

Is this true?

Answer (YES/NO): NO